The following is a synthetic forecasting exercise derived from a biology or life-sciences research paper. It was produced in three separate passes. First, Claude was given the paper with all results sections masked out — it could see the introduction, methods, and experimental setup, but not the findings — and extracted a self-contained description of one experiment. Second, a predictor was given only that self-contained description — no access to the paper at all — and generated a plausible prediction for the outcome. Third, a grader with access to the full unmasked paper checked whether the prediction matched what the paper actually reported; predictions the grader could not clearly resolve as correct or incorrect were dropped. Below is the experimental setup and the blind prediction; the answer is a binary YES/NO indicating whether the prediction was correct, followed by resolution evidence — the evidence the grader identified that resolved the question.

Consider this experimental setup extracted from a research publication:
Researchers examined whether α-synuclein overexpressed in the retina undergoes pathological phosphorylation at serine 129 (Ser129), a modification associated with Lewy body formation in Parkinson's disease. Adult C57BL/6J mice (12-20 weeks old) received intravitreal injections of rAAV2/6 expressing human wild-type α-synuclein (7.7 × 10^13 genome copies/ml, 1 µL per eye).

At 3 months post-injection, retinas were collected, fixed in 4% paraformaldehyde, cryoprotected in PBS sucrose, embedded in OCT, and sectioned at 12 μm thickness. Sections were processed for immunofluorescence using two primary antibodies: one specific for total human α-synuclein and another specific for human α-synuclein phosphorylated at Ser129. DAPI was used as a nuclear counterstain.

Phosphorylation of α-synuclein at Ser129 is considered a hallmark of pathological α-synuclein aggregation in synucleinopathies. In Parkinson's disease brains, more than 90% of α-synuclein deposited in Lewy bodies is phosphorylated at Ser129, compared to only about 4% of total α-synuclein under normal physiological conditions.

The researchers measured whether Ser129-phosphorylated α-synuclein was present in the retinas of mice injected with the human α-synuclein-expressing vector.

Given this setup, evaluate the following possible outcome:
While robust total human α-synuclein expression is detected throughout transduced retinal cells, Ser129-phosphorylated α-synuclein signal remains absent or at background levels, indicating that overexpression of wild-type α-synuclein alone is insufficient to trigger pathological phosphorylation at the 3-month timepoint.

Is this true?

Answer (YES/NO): NO